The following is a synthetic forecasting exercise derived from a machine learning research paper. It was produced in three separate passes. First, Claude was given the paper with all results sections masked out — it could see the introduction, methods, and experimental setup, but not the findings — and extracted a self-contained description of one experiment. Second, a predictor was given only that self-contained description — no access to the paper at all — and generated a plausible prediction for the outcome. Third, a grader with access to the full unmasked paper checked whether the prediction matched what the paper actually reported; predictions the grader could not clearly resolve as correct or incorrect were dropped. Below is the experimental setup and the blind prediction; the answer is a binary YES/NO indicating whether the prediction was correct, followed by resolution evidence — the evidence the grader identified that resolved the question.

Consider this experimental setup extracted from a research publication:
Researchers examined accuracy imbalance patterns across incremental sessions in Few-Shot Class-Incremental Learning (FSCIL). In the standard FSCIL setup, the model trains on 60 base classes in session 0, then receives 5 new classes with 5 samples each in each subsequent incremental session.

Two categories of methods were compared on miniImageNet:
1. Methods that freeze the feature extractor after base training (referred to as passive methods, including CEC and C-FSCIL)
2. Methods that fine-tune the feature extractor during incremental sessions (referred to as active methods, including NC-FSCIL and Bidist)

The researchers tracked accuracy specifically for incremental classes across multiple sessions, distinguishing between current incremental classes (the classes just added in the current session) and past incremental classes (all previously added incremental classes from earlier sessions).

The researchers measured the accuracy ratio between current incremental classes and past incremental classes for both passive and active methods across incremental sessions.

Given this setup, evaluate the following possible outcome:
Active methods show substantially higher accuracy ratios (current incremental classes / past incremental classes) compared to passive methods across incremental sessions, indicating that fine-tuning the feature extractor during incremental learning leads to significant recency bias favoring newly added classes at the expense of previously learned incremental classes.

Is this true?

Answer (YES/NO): YES